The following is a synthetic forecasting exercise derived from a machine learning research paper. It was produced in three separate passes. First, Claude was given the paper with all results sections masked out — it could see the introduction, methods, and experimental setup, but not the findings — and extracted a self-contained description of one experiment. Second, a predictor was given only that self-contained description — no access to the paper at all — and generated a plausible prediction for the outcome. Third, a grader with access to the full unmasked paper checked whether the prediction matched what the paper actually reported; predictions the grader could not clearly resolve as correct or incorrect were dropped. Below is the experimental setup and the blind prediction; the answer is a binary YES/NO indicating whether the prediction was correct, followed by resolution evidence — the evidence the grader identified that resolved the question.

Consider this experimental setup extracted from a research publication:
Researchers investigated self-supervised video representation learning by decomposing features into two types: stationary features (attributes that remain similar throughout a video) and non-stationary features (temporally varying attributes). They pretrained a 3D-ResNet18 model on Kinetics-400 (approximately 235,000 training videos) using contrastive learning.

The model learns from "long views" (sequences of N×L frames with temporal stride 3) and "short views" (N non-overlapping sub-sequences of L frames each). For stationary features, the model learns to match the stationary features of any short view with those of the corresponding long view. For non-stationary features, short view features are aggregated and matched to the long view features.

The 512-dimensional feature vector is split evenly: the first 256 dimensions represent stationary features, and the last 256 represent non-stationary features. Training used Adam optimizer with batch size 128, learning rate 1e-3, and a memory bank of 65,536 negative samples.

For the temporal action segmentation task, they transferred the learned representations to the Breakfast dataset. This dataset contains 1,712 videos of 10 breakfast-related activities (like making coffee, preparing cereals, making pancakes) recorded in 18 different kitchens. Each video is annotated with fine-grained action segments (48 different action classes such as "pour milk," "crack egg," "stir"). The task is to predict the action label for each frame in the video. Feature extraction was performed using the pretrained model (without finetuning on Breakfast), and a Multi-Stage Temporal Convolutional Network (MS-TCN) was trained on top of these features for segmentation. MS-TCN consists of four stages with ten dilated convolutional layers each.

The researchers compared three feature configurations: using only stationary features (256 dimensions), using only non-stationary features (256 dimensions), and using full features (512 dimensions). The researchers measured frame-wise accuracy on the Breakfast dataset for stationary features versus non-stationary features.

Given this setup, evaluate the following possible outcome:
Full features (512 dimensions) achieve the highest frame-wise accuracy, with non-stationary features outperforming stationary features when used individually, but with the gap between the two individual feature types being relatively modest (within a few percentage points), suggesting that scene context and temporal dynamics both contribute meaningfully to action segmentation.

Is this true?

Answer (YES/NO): NO